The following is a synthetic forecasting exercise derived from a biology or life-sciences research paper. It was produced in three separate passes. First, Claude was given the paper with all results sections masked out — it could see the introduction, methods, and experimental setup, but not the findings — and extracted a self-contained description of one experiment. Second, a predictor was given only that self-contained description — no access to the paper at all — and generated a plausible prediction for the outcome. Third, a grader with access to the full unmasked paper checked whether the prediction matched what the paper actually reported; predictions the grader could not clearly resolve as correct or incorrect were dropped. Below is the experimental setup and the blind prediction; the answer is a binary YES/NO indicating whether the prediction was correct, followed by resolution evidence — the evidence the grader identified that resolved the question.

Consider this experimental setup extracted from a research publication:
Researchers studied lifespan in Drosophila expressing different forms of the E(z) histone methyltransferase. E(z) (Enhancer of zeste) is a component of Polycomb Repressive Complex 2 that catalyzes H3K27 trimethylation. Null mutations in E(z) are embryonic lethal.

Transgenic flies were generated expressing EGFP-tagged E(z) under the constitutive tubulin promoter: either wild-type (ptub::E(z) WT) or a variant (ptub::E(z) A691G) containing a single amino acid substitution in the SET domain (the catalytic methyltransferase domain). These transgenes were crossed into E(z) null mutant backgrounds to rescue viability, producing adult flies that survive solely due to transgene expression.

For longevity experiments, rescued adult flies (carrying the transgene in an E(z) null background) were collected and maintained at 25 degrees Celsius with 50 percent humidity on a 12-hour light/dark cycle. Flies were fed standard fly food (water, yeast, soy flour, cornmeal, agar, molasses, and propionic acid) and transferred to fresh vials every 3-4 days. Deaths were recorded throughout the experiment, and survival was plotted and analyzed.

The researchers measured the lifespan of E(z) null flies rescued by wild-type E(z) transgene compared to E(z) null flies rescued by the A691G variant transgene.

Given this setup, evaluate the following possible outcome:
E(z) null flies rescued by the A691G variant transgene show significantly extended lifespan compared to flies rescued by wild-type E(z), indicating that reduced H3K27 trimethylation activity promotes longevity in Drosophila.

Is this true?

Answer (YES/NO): NO